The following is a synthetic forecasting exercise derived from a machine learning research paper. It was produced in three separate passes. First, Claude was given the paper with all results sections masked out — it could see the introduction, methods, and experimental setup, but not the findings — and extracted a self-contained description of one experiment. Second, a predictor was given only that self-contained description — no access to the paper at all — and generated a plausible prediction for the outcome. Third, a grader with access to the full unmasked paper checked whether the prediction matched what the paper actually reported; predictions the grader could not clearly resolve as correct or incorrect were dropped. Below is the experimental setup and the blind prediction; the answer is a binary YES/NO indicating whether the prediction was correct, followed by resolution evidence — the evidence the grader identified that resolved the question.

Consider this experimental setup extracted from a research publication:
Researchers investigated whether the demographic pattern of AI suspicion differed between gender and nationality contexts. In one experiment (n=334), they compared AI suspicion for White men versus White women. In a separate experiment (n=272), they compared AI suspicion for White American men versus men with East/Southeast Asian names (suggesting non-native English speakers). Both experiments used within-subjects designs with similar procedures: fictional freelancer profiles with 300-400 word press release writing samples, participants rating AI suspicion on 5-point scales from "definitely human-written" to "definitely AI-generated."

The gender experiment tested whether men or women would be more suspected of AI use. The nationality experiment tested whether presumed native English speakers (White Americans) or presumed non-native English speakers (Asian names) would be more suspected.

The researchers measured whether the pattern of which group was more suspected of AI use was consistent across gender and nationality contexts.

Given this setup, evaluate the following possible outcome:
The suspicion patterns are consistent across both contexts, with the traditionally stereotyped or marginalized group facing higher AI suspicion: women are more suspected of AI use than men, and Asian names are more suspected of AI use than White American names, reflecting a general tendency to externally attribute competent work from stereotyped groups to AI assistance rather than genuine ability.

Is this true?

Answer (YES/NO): NO